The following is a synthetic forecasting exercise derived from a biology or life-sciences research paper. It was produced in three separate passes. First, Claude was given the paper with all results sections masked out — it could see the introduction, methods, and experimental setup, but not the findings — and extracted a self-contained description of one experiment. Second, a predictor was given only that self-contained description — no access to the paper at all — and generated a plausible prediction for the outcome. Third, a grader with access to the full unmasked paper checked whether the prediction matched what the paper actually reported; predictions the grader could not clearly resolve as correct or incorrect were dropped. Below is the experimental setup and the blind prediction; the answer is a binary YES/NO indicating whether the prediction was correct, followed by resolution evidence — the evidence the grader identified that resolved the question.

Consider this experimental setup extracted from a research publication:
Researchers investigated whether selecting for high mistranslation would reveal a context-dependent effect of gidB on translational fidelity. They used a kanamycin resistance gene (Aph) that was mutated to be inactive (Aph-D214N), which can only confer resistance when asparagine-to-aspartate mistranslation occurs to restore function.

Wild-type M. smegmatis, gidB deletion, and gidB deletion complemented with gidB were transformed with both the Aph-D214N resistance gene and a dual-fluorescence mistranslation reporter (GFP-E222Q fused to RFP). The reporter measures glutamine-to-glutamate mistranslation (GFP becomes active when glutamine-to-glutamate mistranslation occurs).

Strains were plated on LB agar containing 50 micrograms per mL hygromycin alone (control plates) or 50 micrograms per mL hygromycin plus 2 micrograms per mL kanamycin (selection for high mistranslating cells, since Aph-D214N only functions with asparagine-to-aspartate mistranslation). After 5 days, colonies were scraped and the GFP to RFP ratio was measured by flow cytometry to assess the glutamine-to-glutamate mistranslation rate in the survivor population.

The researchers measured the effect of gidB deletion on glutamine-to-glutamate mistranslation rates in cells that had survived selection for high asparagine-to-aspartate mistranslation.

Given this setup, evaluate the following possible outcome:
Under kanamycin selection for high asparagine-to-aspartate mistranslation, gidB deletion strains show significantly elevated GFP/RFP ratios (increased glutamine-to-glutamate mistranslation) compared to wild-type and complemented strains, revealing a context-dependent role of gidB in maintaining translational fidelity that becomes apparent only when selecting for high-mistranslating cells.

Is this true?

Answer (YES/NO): NO